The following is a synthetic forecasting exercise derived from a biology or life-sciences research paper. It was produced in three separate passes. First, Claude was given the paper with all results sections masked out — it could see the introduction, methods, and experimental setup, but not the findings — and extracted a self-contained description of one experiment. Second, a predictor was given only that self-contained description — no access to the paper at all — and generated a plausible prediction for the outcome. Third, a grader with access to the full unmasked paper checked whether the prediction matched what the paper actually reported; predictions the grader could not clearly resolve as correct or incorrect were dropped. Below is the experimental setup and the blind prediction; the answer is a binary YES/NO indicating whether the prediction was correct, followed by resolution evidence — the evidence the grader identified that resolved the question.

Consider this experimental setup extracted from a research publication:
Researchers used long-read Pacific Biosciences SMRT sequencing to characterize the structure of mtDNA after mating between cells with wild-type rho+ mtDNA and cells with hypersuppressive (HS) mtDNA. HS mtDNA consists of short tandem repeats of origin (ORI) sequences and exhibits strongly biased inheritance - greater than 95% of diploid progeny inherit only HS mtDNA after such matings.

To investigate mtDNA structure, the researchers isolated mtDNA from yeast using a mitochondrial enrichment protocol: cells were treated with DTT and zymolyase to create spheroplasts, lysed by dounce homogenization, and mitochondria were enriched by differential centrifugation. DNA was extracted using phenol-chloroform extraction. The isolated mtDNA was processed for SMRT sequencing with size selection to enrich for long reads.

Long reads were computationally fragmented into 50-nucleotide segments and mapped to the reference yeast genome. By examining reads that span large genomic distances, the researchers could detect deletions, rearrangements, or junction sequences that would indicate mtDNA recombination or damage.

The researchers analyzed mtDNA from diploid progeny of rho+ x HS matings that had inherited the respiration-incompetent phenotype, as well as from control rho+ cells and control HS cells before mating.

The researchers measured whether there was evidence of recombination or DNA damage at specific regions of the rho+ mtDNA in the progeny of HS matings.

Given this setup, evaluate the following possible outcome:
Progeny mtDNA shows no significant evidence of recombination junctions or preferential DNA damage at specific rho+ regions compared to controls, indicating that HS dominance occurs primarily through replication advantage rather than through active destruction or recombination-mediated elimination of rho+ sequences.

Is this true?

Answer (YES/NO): NO